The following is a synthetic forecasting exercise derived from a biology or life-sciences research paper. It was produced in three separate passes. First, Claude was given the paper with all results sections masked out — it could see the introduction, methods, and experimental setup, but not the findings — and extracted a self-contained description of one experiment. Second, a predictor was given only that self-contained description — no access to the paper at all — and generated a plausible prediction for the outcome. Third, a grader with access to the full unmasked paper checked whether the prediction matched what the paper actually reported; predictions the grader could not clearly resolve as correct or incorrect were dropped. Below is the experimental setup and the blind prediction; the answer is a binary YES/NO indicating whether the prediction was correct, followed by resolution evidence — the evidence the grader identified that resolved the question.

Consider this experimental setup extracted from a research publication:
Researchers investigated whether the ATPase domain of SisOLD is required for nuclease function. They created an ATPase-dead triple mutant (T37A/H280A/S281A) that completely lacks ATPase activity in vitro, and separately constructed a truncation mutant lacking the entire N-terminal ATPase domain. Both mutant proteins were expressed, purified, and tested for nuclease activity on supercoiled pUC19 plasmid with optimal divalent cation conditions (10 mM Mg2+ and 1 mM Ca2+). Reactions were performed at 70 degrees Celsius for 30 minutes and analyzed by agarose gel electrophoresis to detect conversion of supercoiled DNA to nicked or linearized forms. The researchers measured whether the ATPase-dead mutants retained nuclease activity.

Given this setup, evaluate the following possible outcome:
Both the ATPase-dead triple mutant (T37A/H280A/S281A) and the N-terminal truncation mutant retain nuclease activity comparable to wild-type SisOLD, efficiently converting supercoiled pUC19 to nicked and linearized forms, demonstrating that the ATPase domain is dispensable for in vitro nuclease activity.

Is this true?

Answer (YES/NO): NO